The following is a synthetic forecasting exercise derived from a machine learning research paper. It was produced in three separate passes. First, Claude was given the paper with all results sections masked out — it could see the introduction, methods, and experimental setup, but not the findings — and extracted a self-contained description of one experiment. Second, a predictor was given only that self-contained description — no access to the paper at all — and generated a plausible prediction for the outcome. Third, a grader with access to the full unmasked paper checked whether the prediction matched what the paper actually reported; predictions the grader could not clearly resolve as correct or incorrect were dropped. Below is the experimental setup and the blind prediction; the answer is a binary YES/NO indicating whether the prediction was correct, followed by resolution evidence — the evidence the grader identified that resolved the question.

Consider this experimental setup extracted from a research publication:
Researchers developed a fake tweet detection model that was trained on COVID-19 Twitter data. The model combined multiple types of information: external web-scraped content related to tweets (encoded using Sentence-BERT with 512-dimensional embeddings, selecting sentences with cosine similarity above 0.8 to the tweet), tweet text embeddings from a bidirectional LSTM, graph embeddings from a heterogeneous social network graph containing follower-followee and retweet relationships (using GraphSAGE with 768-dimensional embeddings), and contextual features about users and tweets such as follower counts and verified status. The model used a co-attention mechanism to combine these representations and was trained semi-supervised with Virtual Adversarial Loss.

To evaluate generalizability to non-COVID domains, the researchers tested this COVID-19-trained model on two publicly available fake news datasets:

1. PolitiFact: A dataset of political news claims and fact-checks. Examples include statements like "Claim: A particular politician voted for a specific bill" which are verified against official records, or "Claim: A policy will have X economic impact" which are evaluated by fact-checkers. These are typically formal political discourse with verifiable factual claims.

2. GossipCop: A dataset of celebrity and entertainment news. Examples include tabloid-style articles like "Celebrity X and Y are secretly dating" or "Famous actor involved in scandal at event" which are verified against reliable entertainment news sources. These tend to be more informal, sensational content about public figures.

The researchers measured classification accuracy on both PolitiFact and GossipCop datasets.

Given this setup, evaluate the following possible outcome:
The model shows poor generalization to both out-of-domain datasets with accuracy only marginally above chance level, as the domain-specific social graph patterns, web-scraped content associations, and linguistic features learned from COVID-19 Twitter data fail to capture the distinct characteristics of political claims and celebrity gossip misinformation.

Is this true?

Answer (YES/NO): NO